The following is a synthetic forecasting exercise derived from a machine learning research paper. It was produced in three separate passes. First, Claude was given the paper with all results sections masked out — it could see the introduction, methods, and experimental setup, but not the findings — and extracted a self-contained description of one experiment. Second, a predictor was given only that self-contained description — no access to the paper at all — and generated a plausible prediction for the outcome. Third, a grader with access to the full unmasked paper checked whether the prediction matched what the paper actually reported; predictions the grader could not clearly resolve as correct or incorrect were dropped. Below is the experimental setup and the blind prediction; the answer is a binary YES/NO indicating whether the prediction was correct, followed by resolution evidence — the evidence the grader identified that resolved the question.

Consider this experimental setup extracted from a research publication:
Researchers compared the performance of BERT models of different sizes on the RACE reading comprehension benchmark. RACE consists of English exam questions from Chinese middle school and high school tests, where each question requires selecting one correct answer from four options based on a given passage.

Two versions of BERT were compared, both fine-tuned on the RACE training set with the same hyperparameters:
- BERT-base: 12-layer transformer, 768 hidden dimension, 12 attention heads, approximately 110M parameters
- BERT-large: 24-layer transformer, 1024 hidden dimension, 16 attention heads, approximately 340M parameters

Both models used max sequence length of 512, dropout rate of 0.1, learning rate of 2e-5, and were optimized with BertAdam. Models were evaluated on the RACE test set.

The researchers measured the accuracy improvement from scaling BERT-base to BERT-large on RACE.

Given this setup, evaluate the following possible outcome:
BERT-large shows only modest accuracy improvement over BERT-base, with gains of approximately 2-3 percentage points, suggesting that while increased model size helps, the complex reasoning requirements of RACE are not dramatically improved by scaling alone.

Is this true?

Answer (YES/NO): NO